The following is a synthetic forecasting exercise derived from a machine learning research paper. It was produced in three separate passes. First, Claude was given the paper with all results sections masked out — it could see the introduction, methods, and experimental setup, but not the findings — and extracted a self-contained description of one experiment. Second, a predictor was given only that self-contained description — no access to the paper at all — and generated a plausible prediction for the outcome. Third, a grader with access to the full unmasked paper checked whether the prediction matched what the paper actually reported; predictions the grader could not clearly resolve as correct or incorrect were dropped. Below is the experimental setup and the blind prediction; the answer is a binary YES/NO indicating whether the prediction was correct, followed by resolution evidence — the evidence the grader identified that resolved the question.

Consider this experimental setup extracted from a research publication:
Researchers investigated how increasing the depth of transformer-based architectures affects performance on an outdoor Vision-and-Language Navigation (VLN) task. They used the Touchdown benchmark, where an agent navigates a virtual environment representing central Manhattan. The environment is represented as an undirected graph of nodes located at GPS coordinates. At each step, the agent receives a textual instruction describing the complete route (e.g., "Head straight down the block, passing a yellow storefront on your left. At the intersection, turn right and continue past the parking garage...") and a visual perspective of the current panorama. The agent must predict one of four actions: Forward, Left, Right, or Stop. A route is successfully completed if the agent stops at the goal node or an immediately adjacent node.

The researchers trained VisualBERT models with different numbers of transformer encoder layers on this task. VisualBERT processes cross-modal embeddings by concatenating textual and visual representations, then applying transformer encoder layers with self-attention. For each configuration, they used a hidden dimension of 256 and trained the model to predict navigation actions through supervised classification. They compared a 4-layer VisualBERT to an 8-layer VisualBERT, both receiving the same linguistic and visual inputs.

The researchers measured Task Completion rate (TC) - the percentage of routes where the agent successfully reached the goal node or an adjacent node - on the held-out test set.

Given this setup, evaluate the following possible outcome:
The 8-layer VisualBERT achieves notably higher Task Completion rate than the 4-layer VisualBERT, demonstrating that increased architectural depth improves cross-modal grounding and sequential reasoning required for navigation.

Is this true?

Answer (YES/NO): NO